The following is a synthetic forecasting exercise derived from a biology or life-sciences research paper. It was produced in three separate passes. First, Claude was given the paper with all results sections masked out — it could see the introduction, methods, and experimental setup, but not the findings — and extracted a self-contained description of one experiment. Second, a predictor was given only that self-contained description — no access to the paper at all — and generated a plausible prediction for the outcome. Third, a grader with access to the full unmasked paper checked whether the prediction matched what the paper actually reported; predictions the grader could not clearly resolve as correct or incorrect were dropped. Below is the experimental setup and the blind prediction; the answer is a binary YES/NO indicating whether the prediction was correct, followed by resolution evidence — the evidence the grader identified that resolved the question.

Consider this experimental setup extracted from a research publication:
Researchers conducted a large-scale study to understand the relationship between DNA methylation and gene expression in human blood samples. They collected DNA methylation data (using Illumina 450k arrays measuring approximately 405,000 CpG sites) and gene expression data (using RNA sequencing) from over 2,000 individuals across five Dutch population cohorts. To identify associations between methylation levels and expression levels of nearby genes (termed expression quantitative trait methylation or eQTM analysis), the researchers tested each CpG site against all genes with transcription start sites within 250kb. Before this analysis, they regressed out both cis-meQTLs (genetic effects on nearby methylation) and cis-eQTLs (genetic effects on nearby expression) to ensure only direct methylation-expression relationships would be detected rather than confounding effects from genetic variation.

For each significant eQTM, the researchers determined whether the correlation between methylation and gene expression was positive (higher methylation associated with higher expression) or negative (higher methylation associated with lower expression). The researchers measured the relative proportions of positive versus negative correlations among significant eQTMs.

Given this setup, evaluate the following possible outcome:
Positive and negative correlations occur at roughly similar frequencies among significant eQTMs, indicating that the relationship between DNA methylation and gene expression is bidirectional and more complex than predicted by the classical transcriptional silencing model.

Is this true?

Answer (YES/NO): NO